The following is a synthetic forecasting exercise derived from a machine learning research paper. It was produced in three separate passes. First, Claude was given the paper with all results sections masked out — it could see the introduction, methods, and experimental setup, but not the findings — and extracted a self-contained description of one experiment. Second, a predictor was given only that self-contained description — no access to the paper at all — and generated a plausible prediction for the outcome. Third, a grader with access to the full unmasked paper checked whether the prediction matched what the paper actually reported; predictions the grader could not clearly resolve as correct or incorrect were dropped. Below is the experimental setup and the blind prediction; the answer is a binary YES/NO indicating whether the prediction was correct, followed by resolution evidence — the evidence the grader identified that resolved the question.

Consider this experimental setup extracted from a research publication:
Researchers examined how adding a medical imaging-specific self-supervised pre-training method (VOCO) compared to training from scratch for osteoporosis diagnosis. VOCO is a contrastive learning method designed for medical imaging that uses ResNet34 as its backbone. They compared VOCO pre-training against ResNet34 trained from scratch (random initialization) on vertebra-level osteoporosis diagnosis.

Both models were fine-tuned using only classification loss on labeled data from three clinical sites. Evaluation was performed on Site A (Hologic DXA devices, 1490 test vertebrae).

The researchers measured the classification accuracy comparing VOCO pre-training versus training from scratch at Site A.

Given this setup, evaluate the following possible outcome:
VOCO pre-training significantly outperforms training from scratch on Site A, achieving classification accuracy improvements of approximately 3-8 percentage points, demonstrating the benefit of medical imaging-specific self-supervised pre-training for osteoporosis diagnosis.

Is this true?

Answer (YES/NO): NO